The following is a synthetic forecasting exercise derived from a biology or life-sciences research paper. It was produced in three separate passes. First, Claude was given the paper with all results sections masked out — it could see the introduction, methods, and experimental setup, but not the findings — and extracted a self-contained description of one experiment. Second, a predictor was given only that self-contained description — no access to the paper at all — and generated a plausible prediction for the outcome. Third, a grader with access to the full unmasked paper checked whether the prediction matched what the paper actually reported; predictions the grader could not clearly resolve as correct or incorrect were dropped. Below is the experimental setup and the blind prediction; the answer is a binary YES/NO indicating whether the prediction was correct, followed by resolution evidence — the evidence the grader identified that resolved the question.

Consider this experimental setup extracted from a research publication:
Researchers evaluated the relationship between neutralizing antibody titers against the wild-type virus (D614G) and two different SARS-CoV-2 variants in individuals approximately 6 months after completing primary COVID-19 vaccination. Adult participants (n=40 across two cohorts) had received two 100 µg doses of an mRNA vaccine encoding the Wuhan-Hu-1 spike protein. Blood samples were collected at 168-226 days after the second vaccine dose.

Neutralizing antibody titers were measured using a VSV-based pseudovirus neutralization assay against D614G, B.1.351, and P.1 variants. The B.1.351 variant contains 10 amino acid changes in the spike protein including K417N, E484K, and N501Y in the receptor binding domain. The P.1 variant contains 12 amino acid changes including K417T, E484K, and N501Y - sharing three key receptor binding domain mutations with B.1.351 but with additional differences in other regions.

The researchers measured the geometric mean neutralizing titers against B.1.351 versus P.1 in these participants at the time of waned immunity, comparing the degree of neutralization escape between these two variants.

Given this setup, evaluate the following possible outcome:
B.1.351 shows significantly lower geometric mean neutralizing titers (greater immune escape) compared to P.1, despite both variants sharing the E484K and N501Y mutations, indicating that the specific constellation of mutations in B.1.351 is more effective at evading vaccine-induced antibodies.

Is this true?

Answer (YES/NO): NO